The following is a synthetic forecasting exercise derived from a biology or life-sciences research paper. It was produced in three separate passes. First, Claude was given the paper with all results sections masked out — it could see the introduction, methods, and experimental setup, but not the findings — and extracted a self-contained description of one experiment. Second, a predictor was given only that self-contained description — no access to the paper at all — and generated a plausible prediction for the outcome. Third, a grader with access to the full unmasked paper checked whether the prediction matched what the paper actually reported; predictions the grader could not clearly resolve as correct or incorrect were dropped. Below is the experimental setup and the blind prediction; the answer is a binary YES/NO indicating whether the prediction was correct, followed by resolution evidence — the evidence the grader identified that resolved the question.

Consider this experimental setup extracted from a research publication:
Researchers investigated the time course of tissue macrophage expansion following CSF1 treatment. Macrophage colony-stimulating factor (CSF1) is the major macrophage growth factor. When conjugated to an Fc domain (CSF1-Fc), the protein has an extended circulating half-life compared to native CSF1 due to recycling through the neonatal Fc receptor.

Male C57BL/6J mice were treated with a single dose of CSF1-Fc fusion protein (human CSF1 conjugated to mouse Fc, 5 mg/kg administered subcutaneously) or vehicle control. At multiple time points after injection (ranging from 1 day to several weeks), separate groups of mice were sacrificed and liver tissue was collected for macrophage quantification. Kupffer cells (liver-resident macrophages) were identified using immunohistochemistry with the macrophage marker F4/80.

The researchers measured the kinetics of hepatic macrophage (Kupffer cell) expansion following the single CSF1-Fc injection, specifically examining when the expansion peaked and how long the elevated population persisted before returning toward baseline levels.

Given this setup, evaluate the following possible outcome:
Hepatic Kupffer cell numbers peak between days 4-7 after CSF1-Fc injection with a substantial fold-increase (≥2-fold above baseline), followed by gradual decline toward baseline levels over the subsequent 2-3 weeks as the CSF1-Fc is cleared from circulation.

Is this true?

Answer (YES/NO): NO